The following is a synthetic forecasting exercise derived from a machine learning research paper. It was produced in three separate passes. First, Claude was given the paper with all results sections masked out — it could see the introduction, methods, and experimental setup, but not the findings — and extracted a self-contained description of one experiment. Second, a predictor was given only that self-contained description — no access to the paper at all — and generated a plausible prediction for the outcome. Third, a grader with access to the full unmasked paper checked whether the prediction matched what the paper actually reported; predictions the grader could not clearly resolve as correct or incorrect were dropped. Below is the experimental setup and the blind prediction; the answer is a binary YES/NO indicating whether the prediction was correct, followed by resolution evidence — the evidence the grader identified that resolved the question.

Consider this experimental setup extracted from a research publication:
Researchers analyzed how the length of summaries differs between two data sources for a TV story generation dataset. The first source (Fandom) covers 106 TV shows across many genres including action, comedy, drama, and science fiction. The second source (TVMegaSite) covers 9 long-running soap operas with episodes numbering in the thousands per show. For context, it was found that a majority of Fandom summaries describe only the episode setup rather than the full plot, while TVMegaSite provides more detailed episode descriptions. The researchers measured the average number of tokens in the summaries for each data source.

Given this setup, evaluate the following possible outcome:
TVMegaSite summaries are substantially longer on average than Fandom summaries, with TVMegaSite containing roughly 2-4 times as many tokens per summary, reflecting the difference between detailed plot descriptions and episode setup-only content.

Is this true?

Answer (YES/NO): NO